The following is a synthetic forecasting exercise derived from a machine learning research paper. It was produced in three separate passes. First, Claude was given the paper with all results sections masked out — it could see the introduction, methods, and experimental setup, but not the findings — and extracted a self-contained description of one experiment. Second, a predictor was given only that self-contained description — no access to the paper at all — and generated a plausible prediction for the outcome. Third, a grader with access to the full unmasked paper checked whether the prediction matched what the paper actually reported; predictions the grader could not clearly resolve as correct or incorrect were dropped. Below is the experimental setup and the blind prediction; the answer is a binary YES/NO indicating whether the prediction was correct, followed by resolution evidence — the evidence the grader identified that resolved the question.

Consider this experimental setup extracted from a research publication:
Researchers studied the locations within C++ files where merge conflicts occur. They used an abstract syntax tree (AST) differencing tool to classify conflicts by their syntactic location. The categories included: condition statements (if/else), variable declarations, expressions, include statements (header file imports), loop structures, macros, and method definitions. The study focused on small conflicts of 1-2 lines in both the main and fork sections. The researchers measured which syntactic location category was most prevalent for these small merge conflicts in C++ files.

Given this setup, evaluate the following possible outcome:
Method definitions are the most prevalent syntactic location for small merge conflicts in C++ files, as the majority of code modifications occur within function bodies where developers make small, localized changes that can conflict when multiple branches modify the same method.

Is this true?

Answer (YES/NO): NO